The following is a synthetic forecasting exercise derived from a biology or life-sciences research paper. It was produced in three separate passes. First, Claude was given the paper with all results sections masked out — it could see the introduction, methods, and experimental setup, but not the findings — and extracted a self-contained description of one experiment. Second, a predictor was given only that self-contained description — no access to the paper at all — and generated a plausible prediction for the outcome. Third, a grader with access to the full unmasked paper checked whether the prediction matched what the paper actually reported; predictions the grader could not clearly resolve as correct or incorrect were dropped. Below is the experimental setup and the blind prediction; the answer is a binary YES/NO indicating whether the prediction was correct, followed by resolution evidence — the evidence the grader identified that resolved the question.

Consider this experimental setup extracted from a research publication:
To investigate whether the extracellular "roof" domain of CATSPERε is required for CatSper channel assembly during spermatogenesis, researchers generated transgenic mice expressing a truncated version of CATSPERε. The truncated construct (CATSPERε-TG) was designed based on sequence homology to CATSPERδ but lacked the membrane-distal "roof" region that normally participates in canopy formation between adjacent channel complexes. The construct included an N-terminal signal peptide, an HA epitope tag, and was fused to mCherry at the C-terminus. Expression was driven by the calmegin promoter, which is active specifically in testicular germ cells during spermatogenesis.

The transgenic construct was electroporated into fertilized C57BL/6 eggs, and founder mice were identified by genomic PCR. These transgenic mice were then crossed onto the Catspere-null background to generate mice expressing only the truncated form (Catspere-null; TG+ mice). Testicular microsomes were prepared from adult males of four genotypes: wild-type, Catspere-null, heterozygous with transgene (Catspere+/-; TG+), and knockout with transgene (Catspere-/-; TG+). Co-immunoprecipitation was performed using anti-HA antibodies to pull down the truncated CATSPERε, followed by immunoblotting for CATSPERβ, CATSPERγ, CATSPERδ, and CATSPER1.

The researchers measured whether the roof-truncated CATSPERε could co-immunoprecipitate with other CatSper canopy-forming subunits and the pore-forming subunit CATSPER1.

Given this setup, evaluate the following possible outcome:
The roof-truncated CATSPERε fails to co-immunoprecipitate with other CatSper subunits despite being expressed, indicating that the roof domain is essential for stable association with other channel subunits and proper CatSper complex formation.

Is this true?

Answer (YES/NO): YES